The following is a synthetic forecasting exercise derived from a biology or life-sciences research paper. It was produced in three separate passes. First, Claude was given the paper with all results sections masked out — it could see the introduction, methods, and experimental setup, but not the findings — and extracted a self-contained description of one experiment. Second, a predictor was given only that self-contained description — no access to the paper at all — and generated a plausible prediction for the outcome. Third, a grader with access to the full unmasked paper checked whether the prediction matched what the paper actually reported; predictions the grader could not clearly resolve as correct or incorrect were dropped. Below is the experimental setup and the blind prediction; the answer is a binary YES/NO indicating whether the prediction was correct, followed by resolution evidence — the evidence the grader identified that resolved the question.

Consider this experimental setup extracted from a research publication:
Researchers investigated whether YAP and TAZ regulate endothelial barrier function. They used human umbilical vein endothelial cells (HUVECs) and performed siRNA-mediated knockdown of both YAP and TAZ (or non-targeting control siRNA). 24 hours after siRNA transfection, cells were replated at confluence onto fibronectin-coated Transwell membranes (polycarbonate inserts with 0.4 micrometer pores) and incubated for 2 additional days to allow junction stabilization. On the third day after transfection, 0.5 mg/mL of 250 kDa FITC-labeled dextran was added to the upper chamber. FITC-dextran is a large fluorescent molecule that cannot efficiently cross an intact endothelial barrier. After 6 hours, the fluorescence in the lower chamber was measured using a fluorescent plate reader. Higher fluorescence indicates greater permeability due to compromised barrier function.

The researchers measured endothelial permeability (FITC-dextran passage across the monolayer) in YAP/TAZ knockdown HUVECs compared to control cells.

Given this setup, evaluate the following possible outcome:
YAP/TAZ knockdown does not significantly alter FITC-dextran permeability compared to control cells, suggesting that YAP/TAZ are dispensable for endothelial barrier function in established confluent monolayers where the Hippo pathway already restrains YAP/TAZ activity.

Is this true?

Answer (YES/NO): NO